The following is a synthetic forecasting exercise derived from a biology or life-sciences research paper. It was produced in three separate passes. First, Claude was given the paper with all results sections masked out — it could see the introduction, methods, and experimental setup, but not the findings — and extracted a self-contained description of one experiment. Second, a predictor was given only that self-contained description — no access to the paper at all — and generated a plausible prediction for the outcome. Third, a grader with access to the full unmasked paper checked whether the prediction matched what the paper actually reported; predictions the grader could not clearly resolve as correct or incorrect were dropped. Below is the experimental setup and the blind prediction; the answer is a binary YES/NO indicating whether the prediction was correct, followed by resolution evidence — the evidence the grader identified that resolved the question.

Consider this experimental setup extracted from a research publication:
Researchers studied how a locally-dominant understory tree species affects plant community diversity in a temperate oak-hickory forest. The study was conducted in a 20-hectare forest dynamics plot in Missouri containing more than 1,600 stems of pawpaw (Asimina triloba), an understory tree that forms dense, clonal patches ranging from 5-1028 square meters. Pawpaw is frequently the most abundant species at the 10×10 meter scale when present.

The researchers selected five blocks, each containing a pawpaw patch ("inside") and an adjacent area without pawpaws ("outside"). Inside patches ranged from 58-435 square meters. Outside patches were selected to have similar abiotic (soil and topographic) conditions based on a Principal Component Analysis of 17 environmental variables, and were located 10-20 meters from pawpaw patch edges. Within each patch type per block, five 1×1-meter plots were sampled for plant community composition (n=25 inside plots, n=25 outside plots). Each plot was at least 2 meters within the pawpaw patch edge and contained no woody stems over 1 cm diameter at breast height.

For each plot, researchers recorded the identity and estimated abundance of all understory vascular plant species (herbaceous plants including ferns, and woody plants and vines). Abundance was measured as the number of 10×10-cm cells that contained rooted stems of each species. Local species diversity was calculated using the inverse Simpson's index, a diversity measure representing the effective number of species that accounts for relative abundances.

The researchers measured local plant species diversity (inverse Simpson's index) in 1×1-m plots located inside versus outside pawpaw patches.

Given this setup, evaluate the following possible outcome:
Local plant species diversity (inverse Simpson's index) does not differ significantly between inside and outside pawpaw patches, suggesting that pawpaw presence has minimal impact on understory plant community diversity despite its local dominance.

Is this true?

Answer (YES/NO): NO